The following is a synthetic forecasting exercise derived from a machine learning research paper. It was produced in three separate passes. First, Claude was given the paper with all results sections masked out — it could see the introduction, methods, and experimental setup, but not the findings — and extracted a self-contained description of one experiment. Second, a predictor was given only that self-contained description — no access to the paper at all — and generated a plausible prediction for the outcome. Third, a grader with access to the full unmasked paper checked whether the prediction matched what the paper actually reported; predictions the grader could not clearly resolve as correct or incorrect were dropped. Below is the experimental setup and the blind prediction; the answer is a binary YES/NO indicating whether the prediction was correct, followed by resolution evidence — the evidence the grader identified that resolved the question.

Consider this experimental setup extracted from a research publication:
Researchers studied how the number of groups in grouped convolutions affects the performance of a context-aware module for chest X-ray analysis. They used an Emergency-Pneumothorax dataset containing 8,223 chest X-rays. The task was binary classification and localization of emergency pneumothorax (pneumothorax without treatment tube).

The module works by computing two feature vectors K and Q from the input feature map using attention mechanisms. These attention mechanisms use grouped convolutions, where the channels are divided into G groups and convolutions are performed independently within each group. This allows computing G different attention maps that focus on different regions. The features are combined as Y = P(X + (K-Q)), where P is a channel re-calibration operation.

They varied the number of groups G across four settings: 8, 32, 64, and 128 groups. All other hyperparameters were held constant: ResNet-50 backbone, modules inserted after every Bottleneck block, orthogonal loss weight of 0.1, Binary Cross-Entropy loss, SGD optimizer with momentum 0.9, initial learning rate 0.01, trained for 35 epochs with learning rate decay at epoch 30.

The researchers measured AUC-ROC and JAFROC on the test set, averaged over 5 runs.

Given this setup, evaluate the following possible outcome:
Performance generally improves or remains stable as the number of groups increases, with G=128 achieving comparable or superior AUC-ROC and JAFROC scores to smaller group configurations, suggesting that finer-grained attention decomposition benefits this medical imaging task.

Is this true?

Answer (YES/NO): NO